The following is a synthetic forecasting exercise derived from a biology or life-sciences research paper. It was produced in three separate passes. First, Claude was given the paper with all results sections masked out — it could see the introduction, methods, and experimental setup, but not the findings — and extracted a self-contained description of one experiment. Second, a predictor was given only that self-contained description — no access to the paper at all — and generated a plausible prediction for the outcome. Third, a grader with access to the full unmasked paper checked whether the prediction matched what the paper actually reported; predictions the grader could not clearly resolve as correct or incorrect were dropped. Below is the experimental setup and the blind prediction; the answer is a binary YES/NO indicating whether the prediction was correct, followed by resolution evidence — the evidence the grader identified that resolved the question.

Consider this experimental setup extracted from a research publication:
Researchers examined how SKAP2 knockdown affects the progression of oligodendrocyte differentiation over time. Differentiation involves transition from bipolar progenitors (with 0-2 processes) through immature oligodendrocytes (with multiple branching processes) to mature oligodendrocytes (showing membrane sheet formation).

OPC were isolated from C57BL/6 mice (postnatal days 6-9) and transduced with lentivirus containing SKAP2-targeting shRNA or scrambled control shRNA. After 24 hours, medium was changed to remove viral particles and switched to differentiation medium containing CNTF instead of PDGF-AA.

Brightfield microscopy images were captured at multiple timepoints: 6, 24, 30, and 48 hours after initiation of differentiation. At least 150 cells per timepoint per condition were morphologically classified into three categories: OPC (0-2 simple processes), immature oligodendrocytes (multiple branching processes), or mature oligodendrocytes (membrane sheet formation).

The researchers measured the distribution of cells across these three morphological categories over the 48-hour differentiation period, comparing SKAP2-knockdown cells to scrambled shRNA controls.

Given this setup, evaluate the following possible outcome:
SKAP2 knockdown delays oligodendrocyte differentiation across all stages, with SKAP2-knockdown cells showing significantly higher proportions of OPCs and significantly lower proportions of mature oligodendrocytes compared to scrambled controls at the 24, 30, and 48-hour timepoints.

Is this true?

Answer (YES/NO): NO